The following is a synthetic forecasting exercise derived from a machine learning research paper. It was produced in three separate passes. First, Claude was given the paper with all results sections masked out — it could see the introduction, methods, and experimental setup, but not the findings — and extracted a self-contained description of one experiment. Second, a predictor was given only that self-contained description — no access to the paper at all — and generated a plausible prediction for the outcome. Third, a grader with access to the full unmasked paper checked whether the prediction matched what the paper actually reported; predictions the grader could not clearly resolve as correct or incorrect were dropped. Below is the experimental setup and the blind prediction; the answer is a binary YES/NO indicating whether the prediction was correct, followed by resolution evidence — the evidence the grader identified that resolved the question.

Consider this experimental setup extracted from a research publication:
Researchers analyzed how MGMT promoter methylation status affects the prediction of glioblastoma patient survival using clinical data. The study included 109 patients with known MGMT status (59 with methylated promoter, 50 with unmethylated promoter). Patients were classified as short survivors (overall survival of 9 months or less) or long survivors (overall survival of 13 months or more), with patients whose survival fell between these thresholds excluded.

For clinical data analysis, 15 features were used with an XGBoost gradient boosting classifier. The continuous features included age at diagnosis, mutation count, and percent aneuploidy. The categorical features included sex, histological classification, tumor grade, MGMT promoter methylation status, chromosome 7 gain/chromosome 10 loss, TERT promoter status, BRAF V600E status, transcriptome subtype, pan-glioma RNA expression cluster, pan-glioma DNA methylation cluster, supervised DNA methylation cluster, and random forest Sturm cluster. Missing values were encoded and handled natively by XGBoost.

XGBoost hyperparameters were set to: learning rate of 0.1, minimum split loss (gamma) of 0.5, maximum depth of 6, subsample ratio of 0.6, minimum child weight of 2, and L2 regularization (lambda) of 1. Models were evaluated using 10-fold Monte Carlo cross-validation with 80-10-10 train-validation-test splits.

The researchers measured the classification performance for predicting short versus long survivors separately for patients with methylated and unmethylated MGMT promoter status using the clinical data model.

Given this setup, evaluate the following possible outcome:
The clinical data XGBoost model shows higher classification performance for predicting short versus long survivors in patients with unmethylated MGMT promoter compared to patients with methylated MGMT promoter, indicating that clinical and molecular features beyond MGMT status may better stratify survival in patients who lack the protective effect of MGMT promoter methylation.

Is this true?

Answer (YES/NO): NO